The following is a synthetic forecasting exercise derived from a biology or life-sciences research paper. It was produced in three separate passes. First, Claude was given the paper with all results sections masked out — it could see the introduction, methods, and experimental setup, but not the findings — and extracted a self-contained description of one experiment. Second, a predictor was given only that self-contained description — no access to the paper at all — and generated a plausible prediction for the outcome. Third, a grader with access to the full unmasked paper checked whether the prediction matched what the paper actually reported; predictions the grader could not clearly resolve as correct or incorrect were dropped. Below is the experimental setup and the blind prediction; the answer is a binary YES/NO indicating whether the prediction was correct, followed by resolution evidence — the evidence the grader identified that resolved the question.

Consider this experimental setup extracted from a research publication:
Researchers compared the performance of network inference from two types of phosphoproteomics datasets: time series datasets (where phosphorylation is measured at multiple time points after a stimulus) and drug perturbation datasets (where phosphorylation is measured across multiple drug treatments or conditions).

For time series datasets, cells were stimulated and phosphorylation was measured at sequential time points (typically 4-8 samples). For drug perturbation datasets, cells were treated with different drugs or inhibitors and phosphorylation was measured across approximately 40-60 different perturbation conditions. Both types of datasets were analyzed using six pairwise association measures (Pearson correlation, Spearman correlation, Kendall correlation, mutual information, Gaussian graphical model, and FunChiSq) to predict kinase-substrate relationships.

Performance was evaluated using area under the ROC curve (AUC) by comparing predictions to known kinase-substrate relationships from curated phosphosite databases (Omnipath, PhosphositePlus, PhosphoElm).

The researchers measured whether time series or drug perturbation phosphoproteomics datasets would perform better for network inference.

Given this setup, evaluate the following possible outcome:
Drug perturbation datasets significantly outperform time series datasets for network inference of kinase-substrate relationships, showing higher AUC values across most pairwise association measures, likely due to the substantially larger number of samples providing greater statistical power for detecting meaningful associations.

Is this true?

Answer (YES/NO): NO